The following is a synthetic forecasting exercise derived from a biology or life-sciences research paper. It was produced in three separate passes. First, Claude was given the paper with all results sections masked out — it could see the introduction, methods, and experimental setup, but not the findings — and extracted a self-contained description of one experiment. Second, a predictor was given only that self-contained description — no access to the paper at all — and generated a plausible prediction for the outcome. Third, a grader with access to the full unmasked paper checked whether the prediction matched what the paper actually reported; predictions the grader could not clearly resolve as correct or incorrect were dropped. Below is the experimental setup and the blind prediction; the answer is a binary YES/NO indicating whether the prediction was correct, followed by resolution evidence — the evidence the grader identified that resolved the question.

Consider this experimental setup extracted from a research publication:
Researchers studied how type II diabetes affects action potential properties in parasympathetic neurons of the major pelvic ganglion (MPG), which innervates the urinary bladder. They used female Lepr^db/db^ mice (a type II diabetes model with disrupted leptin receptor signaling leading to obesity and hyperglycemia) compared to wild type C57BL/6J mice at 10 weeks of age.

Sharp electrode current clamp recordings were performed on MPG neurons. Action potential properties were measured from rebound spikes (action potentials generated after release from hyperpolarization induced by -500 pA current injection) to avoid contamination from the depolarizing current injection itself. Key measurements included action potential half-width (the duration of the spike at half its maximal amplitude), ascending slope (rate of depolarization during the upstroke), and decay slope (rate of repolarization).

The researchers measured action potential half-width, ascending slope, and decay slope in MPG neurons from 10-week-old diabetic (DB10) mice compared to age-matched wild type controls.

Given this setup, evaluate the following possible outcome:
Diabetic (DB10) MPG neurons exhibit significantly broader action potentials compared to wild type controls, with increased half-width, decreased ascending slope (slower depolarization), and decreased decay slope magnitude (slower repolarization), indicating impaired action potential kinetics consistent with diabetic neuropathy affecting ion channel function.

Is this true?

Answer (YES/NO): NO